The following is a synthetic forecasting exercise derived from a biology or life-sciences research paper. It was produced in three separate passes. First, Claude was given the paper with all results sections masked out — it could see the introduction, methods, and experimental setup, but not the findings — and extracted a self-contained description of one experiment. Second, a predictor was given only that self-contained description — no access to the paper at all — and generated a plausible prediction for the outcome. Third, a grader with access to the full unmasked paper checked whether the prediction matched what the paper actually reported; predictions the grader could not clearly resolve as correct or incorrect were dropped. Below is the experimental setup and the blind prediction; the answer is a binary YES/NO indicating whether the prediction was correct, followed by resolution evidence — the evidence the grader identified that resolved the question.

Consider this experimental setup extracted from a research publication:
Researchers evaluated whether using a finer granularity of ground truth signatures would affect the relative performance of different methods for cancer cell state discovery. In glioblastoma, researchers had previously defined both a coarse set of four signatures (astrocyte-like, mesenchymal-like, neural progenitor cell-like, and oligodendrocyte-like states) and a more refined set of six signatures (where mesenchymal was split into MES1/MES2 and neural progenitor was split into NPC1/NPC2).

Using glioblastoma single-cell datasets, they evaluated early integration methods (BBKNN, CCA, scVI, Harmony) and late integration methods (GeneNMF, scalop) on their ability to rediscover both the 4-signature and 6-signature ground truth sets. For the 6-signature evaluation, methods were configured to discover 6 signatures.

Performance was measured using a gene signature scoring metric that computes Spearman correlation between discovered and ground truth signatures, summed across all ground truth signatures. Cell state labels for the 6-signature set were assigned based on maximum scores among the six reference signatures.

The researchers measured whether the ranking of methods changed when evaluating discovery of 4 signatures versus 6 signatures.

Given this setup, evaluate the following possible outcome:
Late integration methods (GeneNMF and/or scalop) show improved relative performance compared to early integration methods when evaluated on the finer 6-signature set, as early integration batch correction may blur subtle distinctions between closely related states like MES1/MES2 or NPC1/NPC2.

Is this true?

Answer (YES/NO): NO